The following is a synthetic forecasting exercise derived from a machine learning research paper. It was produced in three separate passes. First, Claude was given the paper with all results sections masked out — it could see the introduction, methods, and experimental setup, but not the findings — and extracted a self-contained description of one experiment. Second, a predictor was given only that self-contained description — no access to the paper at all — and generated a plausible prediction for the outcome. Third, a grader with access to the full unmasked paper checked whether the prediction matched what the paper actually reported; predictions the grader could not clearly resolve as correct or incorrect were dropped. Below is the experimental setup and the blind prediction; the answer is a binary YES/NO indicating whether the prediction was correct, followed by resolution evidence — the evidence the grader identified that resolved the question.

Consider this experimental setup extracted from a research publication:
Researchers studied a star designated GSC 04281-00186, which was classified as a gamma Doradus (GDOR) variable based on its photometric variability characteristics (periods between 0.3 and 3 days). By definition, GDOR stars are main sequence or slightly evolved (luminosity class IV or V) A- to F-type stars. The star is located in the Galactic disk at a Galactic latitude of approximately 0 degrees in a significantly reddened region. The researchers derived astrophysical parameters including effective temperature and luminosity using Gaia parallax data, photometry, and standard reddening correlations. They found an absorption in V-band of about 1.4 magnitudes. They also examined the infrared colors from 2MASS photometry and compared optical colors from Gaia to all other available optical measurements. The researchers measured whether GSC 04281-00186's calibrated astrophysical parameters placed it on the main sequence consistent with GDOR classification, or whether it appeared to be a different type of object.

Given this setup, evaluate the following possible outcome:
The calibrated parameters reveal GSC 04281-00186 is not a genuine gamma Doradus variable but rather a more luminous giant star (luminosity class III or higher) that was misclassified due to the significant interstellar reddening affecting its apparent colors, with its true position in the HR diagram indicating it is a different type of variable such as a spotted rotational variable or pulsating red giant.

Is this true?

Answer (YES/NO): NO